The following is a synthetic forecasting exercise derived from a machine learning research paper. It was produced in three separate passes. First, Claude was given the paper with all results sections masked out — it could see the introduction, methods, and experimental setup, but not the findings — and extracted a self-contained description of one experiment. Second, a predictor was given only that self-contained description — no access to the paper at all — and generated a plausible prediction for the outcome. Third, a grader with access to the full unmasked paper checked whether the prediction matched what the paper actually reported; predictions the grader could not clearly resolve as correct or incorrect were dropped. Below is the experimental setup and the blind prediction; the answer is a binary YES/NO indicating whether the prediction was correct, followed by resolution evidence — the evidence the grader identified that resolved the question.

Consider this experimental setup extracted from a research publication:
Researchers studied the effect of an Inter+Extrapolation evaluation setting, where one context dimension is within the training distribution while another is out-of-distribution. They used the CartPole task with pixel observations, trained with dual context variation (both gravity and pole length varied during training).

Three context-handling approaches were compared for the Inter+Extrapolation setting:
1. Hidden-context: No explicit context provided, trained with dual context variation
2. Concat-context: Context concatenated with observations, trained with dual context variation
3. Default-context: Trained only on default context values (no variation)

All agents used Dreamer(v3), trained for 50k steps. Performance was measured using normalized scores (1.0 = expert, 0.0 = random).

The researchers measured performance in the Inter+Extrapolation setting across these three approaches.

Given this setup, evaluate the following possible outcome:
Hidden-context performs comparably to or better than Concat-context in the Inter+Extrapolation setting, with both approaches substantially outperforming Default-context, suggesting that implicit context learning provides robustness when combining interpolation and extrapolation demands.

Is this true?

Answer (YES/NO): NO